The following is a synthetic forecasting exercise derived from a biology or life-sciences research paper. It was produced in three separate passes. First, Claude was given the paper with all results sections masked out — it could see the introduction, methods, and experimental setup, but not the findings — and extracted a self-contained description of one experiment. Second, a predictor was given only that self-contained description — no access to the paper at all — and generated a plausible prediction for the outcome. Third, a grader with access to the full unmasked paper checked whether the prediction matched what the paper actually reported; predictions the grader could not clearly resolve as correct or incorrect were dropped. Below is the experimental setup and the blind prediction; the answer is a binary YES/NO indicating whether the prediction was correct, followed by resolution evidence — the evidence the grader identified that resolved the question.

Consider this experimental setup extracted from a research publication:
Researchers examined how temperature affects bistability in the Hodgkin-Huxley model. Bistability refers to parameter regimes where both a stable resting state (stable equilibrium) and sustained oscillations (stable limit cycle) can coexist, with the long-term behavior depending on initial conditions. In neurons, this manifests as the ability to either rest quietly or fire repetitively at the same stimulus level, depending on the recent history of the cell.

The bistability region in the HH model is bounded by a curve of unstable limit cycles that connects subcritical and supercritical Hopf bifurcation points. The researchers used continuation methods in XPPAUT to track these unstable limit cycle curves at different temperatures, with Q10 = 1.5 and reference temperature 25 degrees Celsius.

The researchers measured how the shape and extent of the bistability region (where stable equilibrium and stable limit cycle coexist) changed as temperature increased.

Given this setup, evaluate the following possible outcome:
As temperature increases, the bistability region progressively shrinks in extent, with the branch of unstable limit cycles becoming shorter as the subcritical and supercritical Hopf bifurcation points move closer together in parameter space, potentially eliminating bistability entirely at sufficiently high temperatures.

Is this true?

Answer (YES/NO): NO